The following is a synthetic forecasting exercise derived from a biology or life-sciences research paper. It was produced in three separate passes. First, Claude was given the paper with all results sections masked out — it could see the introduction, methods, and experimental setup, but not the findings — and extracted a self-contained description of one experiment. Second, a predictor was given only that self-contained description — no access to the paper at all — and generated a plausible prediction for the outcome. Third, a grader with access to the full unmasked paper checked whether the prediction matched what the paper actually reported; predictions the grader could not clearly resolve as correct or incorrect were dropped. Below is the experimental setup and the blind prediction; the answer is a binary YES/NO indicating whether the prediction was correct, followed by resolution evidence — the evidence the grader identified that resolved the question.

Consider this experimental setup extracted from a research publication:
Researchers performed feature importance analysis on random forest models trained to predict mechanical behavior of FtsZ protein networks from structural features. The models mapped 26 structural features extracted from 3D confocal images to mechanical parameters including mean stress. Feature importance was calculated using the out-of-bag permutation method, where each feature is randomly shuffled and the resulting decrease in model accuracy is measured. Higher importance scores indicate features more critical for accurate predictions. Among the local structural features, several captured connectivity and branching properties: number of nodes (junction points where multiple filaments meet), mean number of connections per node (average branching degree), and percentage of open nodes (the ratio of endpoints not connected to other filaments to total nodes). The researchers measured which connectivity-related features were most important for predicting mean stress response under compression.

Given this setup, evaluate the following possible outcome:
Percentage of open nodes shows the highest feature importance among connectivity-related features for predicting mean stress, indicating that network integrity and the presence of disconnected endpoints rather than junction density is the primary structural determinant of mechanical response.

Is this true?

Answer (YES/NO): NO